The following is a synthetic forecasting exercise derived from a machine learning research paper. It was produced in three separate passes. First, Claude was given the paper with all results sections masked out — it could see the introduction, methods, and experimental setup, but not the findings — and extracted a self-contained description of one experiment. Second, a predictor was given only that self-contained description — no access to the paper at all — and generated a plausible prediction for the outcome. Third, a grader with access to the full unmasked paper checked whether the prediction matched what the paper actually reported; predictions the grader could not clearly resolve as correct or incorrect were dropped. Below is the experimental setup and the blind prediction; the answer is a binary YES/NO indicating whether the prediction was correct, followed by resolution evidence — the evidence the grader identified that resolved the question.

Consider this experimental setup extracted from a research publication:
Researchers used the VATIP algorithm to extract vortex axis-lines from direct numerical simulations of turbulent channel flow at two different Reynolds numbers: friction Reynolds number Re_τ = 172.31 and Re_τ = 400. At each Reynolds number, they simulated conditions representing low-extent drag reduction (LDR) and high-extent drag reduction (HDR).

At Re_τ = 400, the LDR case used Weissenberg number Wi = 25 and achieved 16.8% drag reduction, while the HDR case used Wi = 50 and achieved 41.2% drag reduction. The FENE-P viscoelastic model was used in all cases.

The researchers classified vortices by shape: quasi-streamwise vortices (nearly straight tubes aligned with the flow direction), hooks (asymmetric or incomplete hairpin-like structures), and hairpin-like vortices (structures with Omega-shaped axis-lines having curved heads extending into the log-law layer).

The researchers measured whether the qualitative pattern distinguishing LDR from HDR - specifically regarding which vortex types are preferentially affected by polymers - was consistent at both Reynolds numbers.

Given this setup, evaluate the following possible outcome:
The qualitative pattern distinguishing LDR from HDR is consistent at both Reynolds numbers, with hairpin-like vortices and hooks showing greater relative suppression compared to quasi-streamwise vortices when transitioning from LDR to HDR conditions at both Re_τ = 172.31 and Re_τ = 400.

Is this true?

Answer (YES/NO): YES